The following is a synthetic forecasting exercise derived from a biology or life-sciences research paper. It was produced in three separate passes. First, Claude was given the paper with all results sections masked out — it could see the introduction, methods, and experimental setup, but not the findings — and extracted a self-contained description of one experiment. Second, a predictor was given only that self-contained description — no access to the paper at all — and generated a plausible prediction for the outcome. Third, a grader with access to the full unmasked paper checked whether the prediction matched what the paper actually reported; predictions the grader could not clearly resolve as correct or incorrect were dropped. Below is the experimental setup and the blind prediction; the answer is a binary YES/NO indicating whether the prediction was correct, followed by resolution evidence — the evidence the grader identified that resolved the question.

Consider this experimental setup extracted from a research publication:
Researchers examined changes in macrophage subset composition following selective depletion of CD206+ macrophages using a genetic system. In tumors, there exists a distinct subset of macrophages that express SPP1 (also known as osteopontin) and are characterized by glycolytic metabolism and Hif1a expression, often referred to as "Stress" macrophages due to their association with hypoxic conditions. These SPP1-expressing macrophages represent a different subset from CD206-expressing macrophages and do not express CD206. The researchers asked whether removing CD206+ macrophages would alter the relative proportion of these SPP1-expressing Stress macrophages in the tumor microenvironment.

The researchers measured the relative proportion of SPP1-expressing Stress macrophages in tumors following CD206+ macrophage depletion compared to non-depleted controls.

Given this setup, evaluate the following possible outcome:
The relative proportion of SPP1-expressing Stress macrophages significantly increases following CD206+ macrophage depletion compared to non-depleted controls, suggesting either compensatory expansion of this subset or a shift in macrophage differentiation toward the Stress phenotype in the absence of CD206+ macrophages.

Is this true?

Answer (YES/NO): YES